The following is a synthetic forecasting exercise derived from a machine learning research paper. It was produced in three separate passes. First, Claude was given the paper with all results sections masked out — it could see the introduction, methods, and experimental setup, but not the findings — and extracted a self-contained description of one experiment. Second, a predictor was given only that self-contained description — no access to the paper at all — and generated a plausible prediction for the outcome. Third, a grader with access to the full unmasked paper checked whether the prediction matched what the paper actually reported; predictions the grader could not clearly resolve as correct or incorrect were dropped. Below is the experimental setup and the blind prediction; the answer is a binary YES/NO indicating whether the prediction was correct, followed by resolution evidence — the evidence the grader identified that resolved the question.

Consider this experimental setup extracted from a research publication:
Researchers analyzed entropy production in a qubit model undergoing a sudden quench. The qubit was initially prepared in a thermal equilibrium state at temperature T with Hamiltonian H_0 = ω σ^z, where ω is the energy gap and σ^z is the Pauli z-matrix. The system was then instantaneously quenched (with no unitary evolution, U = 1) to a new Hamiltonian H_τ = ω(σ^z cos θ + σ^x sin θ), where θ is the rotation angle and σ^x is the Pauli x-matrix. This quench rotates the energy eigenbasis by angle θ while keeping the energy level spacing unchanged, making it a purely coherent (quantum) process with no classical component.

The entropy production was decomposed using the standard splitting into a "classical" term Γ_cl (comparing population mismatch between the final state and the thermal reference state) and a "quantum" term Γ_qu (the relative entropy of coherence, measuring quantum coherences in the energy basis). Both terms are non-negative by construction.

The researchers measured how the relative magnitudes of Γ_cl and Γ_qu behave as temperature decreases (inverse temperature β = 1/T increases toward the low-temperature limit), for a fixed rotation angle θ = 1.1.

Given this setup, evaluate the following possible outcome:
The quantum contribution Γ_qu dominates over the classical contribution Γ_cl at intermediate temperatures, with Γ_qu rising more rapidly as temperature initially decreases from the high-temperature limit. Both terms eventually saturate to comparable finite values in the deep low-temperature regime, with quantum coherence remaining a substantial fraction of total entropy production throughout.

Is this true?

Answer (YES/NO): NO